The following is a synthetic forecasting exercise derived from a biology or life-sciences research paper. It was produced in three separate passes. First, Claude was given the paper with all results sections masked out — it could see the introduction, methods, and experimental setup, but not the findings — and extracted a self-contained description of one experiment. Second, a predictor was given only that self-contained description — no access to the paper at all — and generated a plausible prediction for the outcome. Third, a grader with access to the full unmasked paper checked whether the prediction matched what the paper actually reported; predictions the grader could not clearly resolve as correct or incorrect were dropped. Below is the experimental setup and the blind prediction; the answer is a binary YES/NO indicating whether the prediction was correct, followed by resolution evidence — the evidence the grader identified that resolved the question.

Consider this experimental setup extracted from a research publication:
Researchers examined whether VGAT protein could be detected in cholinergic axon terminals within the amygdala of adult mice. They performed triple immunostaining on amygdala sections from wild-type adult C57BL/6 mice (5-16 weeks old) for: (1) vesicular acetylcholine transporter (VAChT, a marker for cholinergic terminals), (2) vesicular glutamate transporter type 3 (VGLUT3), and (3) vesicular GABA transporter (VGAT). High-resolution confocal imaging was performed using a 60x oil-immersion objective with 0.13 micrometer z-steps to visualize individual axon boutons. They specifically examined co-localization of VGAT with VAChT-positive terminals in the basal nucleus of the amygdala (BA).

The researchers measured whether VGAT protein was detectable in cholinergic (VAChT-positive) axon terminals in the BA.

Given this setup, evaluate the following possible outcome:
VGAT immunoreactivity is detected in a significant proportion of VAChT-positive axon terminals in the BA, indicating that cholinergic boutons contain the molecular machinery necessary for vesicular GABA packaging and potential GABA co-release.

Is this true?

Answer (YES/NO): NO